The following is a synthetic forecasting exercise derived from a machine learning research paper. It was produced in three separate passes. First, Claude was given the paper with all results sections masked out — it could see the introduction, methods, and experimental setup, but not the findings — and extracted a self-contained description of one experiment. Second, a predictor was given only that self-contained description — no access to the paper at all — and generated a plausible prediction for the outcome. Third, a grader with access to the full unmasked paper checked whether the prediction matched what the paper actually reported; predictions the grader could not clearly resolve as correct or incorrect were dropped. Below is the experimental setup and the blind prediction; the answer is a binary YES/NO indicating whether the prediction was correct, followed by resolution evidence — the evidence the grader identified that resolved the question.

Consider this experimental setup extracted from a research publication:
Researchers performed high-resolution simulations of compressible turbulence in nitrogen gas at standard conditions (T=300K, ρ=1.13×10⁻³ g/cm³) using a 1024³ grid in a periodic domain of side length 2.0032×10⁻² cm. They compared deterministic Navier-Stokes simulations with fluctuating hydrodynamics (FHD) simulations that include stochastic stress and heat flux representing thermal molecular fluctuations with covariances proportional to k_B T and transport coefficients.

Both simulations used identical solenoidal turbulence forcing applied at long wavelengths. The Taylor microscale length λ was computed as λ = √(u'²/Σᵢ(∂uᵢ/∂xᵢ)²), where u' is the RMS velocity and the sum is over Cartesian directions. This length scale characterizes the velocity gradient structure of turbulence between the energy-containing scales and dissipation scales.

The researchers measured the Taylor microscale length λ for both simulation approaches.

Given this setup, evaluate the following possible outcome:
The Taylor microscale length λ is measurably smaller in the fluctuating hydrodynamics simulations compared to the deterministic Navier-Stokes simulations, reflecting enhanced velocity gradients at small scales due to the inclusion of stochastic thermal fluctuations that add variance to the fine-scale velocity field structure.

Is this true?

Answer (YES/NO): YES